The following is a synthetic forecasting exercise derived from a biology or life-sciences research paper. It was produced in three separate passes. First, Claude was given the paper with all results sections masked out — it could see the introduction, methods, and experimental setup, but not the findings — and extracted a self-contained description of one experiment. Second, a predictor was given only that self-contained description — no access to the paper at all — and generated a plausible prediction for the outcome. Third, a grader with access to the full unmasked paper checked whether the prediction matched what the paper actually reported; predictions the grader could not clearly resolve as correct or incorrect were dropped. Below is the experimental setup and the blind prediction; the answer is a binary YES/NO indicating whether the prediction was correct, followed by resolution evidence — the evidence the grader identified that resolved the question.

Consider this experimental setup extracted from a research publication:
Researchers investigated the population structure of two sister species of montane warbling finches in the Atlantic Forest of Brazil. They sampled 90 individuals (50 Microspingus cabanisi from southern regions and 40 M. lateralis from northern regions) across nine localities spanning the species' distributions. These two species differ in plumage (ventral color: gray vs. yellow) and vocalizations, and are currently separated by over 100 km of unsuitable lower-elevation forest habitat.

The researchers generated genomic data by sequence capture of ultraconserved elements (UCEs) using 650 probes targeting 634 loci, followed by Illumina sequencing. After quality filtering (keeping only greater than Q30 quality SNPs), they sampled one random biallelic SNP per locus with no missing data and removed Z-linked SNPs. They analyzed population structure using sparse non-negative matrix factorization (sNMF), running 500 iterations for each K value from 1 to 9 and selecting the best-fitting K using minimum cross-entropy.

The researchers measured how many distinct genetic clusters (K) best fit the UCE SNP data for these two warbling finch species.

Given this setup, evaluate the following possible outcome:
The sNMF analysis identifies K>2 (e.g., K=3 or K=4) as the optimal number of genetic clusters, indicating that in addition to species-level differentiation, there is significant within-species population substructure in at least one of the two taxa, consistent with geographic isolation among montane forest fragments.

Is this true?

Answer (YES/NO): YES